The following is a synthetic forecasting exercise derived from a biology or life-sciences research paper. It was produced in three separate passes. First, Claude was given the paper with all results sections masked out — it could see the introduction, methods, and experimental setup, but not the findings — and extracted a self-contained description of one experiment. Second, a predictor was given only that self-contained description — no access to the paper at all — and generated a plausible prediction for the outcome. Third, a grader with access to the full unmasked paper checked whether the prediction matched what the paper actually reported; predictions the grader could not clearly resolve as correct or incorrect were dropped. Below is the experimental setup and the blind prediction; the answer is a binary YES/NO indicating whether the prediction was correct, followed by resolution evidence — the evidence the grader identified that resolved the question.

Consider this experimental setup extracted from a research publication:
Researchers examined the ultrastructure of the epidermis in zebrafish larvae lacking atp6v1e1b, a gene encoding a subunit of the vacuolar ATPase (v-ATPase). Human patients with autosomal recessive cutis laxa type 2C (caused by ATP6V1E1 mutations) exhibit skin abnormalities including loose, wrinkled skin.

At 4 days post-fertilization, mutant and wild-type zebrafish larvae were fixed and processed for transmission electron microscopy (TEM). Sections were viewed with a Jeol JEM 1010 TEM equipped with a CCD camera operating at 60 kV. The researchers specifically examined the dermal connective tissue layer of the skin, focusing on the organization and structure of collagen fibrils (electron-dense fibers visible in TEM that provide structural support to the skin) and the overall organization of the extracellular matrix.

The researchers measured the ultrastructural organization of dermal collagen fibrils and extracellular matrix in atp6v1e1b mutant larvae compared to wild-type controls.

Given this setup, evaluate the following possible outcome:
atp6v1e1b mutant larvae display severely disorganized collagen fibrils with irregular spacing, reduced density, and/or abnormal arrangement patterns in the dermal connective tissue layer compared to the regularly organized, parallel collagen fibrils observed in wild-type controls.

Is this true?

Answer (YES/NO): YES